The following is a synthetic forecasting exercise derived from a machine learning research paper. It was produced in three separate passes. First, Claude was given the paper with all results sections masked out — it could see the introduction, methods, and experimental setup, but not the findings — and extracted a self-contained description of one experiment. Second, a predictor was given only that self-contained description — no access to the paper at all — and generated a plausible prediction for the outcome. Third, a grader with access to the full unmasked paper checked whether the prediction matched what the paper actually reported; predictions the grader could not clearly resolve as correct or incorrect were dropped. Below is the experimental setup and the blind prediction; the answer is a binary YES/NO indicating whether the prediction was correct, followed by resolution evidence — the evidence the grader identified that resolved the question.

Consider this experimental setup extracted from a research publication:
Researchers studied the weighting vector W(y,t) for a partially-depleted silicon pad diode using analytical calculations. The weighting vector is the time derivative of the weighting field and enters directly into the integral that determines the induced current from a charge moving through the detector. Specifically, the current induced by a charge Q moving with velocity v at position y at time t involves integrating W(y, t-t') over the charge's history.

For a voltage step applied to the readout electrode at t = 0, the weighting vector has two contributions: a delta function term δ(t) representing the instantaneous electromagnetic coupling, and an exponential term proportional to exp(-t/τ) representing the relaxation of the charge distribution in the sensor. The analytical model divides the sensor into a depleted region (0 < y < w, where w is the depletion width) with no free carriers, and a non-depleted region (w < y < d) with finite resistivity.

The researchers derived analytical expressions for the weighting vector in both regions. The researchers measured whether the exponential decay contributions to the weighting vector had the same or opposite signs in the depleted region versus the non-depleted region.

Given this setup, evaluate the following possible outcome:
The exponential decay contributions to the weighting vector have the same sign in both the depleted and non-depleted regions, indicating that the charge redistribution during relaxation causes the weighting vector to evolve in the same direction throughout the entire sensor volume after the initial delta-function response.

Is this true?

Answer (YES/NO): NO